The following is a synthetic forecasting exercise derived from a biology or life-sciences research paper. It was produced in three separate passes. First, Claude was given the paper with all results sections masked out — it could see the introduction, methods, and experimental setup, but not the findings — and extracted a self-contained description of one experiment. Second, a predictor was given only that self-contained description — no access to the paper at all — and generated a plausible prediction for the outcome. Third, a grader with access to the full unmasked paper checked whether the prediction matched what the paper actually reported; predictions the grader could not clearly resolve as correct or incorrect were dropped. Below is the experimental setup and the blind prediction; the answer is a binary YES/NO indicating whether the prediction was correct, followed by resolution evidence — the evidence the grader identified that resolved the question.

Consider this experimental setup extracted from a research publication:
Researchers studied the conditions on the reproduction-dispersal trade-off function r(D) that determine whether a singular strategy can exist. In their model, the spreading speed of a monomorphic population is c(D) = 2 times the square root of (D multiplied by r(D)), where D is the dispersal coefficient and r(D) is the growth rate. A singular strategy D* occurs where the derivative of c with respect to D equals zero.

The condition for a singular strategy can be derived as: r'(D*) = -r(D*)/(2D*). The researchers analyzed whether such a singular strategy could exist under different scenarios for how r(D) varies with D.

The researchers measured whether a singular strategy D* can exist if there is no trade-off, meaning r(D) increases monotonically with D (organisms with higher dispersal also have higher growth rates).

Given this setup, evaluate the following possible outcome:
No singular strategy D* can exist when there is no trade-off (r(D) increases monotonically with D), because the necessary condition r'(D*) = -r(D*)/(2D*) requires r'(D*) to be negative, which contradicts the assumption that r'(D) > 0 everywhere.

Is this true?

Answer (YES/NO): YES